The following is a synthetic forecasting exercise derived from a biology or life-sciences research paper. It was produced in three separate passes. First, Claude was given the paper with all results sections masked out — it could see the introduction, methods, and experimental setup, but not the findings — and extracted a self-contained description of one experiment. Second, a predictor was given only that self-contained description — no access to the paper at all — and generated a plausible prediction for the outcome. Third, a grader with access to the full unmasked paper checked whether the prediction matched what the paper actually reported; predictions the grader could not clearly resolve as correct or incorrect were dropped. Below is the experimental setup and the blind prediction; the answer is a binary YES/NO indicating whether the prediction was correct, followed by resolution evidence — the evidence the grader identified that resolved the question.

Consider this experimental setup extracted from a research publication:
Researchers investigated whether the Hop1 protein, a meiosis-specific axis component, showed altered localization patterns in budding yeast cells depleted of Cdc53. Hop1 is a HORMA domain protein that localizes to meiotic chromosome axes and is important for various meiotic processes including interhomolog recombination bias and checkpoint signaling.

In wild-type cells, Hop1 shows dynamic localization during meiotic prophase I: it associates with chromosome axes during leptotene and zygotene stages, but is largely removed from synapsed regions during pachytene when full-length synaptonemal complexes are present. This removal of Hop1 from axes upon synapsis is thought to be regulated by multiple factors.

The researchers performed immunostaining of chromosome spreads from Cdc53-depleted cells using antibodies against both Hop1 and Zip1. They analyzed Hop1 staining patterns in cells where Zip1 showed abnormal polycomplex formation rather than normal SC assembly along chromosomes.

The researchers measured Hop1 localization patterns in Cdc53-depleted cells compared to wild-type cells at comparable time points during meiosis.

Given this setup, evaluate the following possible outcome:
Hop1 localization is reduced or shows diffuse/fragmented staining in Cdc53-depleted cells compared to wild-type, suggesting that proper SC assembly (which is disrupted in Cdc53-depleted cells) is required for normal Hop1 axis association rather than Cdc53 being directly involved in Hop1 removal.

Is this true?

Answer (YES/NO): NO